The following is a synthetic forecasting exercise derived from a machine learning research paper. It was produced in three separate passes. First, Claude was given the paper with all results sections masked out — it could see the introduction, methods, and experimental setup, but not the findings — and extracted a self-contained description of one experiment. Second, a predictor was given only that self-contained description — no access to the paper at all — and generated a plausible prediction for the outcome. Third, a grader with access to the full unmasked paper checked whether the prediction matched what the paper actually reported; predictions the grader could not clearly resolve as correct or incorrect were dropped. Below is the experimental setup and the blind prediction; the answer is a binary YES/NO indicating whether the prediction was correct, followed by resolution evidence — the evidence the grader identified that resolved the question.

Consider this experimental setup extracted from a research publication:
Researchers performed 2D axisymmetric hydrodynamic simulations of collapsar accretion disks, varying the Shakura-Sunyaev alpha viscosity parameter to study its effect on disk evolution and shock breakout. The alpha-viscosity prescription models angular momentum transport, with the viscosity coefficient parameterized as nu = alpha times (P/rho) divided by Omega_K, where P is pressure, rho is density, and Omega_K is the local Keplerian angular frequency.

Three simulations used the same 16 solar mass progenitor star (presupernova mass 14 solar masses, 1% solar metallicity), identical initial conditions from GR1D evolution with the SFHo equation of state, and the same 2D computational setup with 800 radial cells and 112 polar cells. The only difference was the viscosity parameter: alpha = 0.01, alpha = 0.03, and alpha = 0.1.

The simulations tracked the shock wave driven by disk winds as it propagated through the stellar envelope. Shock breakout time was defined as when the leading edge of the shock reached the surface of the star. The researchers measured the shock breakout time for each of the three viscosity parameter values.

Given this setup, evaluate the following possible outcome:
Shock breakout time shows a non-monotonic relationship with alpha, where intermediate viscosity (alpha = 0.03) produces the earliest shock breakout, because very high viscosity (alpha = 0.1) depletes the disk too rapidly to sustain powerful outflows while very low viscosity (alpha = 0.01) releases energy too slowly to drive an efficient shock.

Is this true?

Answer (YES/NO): YES